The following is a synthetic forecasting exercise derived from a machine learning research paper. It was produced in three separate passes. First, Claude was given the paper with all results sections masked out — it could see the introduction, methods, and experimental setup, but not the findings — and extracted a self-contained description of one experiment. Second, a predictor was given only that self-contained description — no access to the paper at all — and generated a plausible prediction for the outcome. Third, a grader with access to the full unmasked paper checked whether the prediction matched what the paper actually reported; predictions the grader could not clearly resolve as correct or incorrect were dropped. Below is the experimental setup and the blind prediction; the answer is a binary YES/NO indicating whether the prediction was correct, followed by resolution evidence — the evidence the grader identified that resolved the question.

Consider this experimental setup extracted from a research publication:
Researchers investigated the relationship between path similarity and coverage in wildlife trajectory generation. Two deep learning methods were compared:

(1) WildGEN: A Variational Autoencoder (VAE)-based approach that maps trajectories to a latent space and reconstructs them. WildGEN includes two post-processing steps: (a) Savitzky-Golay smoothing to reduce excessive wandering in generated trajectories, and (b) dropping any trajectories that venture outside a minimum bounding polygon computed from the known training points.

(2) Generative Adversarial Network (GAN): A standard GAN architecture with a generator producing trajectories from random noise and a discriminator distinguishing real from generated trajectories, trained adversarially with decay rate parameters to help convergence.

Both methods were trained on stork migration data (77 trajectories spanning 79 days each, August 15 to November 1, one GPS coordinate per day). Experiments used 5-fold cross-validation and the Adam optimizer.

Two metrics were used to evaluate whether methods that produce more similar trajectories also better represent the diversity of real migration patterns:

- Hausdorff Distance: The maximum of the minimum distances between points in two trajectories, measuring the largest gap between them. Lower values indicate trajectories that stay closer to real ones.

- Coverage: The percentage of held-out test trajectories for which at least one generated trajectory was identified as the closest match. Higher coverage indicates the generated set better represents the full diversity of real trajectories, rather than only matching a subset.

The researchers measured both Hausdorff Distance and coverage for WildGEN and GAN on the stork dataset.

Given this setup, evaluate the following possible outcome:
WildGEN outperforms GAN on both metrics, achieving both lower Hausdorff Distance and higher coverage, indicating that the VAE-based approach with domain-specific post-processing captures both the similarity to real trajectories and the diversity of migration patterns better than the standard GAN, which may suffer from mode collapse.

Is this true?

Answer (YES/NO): YES